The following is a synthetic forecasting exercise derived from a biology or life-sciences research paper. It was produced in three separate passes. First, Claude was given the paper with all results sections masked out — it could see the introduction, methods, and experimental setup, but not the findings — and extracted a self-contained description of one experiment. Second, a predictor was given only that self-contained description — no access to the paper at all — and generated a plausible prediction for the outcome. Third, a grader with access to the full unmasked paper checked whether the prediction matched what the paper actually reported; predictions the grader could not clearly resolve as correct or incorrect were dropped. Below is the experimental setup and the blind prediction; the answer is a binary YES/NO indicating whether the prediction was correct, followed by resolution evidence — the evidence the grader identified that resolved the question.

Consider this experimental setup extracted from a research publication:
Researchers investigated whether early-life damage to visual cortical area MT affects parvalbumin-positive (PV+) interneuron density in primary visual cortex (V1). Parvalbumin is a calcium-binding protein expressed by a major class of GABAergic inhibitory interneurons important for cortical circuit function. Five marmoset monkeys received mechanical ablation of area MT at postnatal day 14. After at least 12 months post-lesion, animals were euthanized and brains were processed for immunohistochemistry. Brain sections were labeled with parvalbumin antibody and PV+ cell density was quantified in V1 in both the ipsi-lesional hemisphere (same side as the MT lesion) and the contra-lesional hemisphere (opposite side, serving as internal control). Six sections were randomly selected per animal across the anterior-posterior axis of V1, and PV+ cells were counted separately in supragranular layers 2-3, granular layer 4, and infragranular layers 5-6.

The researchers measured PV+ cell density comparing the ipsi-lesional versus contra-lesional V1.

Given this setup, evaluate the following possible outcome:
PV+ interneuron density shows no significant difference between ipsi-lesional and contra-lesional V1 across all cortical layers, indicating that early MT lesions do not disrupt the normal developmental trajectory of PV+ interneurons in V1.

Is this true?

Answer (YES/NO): NO